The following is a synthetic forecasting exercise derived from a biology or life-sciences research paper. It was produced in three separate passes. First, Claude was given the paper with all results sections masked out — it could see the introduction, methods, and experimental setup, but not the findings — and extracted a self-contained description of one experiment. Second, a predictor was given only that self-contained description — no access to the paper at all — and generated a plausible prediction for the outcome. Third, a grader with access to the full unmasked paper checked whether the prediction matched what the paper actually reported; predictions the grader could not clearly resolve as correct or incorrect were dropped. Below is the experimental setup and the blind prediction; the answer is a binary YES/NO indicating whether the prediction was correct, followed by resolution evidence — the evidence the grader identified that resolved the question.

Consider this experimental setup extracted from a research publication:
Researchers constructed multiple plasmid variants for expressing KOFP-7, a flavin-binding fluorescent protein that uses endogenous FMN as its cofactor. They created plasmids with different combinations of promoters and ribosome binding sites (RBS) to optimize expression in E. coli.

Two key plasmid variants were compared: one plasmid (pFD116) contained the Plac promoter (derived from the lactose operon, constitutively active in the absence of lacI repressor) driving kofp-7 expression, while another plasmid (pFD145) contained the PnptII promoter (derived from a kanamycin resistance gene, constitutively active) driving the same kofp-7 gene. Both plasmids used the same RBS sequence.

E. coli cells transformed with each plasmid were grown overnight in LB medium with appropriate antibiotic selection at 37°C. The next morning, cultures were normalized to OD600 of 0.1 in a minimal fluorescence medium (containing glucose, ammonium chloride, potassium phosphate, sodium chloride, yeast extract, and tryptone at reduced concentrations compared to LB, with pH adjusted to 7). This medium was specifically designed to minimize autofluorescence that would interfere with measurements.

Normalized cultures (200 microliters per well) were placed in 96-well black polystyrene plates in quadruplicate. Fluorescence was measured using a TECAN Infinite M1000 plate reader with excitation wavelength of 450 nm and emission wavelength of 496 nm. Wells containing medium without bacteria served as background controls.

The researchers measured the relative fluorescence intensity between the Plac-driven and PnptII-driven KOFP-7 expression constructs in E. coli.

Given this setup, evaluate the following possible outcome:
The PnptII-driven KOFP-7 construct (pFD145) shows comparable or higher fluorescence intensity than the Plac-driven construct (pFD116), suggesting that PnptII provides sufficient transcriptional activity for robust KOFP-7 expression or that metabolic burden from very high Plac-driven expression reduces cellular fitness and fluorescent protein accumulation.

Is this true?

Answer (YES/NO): YES